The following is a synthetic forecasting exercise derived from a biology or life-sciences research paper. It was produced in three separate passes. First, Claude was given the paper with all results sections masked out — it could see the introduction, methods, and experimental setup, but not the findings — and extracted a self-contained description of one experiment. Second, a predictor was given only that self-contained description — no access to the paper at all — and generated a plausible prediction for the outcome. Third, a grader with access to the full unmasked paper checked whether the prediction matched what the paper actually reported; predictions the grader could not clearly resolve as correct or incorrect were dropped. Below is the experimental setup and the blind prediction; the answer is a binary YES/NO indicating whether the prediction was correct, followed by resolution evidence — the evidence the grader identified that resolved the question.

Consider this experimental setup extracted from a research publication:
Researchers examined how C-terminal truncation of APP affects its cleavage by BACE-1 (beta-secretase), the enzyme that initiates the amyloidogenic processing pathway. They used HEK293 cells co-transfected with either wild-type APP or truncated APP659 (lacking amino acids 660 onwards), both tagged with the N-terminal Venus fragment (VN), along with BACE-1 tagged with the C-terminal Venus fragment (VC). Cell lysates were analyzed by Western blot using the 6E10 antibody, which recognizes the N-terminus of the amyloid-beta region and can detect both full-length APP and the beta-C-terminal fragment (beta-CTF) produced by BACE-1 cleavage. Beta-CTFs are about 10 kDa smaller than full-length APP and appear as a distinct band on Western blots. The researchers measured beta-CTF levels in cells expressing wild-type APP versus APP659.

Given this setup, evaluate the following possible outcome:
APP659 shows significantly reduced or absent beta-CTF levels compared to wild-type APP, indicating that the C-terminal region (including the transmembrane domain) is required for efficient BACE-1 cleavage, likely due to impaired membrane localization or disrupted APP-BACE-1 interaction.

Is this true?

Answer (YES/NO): YES